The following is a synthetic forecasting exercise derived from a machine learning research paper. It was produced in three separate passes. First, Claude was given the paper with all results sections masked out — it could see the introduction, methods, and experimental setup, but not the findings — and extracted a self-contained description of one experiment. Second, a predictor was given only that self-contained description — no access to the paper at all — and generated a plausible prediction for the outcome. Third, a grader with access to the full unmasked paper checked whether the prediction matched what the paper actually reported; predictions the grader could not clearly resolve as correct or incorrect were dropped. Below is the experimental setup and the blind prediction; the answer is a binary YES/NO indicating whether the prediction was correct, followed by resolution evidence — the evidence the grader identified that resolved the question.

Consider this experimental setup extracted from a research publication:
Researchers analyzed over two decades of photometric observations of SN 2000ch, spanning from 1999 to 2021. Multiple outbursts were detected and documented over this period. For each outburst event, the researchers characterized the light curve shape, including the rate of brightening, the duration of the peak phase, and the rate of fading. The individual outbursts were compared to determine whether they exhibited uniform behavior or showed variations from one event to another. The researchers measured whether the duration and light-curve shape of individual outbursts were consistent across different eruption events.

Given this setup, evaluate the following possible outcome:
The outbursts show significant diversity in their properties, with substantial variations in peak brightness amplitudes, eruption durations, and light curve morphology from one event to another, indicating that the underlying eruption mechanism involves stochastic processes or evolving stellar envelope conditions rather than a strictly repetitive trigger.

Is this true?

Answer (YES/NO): NO